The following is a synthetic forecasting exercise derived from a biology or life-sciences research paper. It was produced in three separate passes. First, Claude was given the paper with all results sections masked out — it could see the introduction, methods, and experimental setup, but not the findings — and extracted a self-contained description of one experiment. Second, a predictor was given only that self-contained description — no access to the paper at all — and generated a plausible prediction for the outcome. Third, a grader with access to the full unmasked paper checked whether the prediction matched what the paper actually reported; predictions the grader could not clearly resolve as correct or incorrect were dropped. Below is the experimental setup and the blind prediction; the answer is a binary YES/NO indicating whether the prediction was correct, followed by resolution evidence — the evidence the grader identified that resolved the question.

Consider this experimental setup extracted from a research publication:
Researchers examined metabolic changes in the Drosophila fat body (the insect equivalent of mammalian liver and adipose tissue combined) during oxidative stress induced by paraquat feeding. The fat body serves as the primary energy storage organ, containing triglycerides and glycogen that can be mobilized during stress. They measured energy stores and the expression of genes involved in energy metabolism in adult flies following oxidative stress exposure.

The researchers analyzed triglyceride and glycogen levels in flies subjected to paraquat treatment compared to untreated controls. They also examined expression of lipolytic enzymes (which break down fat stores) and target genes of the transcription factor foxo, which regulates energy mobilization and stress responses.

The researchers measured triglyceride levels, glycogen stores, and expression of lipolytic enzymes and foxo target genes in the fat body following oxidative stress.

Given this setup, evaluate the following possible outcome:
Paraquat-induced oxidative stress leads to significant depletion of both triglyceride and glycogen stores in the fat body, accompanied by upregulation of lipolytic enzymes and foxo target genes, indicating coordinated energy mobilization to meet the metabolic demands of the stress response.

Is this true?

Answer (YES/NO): YES